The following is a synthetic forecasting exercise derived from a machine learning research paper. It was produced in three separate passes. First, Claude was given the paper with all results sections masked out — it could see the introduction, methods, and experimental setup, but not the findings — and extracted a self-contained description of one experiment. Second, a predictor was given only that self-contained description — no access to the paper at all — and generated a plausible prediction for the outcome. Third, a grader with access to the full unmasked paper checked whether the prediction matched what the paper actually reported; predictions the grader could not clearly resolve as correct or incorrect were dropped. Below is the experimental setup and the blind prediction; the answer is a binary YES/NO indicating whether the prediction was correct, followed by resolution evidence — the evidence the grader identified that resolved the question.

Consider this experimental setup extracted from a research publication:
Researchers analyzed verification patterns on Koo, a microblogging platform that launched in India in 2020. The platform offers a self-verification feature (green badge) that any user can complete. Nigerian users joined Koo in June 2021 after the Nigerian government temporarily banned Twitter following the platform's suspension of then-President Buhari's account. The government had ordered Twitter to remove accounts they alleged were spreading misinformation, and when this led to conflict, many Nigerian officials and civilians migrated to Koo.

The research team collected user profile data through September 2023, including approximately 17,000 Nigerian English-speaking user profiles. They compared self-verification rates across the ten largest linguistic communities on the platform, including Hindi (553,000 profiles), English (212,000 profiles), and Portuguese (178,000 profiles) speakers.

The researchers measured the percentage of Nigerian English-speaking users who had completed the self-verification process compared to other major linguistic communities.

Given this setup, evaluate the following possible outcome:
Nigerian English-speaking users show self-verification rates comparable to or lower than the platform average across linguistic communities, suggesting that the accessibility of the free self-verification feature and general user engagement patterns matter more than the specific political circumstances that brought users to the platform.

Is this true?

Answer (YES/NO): YES